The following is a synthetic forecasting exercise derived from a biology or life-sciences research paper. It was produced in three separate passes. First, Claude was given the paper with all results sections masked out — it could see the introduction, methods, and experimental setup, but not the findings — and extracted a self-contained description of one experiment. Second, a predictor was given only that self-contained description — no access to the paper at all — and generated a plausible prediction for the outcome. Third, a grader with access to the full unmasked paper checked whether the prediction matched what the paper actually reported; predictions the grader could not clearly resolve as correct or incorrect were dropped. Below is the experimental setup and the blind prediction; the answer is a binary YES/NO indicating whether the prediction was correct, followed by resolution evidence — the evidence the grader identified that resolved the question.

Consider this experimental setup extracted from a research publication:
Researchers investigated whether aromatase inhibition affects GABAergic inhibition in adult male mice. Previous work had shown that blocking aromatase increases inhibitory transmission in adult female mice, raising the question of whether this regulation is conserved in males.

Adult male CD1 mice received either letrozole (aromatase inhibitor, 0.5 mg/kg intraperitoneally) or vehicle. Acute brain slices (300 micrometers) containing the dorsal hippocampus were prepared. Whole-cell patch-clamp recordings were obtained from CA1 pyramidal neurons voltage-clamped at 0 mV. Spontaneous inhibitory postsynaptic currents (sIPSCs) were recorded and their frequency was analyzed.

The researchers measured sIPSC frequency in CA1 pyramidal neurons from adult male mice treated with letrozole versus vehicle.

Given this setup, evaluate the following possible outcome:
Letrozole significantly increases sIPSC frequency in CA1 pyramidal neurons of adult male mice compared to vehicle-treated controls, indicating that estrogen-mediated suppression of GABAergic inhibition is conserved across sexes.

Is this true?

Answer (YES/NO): NO